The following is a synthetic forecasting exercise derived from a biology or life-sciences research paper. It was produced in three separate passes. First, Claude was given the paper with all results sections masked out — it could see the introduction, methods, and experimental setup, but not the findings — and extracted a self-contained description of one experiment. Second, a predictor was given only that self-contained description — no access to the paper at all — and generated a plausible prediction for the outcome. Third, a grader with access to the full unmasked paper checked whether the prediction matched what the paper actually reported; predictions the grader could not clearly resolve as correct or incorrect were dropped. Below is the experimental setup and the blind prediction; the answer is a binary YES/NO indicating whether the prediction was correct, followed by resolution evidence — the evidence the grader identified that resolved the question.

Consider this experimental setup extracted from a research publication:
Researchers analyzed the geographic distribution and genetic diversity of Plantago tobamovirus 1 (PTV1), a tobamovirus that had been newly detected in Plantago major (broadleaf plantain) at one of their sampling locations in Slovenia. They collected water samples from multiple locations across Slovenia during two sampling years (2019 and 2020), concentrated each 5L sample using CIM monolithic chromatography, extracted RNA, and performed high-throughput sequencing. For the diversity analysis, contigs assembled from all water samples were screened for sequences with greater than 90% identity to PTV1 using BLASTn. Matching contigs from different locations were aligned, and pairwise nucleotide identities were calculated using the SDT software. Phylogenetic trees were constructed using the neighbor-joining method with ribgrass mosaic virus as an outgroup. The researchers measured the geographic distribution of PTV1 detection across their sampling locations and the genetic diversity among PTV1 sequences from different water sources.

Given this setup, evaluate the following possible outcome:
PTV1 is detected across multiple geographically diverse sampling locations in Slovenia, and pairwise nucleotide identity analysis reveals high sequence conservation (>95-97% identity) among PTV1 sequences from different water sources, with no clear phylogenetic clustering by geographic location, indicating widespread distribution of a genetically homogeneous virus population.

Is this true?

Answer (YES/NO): NO